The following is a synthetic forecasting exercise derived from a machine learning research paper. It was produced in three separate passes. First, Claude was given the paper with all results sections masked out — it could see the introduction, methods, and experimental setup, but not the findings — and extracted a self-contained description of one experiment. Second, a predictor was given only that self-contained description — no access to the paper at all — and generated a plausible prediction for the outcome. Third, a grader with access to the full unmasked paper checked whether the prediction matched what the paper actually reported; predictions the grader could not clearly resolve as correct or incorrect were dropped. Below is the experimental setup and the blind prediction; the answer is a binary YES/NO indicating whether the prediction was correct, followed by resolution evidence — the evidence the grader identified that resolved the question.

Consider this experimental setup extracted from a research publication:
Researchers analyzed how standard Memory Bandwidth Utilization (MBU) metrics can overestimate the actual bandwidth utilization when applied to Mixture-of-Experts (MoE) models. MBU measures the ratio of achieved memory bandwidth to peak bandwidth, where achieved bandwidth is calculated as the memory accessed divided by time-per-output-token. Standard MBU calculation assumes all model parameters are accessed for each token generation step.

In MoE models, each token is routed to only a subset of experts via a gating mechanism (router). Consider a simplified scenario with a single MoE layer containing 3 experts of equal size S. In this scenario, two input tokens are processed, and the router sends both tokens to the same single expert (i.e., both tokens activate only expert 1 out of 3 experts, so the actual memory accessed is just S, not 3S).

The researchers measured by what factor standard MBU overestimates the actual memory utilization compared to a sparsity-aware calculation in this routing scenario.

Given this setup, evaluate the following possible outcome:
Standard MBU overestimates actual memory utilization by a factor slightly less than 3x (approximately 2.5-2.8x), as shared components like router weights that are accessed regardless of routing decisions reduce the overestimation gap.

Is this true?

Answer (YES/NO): NO